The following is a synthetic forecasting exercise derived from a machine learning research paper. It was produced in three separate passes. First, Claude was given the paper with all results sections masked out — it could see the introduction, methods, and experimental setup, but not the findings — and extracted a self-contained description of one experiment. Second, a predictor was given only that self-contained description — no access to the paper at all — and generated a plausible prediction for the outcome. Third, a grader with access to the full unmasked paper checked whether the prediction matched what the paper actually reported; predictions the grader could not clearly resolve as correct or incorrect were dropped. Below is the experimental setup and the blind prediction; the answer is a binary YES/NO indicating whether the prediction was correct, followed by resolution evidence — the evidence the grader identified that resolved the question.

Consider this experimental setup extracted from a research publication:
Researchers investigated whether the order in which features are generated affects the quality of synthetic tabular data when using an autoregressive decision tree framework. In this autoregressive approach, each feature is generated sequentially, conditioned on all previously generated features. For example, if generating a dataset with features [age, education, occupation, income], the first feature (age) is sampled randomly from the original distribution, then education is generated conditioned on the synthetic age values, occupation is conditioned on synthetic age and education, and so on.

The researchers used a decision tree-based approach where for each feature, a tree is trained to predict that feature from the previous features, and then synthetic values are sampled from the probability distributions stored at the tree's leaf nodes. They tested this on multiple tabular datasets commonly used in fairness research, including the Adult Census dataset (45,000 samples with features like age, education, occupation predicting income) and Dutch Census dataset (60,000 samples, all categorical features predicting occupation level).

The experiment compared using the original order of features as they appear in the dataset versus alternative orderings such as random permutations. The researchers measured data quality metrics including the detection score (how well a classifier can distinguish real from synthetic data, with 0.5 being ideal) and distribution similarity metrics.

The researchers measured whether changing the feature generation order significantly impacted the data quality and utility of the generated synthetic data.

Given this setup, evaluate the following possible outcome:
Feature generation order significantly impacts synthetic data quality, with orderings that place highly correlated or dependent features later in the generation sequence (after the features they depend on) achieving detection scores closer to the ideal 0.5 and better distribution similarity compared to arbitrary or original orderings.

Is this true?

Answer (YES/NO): NO